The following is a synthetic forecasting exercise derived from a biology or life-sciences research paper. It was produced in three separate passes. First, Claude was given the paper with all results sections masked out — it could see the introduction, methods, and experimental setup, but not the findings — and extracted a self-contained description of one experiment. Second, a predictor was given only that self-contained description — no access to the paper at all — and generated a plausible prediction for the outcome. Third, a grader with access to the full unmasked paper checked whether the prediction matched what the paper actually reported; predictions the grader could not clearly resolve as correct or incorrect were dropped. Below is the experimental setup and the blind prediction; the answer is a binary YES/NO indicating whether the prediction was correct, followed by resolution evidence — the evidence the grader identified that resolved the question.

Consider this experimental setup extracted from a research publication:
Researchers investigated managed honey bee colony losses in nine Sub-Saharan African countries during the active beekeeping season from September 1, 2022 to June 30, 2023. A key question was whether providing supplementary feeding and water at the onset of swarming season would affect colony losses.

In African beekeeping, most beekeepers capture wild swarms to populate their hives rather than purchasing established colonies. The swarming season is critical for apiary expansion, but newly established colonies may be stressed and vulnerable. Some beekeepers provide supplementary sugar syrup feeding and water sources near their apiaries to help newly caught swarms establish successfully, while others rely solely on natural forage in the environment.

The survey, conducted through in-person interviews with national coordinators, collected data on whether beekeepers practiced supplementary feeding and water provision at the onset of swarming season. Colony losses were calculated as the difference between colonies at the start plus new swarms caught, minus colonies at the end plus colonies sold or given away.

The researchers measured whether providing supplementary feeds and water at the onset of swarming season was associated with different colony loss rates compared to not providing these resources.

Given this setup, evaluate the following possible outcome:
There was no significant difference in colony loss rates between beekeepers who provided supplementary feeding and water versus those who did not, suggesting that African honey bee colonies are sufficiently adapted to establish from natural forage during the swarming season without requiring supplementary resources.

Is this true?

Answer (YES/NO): NO